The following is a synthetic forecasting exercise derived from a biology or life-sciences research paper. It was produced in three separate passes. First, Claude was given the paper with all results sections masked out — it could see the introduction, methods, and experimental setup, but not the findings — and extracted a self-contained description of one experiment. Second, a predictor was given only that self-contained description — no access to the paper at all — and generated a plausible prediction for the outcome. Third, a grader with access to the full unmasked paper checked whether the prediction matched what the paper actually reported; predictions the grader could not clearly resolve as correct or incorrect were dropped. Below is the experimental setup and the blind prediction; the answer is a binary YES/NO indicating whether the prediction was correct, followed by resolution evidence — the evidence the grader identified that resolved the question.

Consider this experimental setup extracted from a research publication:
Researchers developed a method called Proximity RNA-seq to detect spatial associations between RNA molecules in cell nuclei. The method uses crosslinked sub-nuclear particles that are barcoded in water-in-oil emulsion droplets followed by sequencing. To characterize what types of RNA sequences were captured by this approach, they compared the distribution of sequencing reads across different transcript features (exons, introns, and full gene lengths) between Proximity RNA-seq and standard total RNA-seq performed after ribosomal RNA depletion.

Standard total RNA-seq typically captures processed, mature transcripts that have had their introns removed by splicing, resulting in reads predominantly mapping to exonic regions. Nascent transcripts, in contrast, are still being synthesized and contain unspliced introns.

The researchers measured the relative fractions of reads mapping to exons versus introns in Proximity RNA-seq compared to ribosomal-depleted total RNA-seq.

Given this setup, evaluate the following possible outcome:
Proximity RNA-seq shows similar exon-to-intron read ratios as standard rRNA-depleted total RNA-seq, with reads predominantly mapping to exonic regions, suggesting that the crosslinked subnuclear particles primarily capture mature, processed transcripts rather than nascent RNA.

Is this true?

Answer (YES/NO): NO